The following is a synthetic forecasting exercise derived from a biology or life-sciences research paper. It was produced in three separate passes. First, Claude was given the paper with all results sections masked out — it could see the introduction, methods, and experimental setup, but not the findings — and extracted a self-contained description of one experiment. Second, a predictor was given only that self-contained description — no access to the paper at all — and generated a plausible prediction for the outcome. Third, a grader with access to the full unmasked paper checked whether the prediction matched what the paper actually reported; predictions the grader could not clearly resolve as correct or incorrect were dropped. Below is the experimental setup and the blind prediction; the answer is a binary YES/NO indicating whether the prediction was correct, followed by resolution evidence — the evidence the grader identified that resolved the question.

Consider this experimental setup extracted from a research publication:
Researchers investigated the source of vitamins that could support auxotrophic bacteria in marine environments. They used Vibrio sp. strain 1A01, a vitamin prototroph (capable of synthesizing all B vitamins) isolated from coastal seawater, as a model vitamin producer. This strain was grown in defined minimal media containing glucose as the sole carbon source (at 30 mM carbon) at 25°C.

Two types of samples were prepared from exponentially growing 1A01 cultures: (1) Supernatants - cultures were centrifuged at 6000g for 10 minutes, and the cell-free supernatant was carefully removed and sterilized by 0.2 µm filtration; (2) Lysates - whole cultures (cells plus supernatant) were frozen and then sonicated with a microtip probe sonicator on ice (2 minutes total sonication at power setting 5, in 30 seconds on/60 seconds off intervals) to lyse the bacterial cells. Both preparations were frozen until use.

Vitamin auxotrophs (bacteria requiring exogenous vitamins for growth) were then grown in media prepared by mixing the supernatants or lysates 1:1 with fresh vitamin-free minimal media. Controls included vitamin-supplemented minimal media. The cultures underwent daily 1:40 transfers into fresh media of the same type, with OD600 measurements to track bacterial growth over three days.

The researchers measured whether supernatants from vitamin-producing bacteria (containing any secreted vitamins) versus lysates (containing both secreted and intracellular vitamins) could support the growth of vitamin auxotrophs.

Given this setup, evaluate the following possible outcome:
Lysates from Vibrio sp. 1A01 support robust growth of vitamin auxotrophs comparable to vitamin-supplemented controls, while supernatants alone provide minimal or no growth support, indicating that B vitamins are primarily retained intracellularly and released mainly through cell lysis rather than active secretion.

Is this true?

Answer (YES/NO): NO